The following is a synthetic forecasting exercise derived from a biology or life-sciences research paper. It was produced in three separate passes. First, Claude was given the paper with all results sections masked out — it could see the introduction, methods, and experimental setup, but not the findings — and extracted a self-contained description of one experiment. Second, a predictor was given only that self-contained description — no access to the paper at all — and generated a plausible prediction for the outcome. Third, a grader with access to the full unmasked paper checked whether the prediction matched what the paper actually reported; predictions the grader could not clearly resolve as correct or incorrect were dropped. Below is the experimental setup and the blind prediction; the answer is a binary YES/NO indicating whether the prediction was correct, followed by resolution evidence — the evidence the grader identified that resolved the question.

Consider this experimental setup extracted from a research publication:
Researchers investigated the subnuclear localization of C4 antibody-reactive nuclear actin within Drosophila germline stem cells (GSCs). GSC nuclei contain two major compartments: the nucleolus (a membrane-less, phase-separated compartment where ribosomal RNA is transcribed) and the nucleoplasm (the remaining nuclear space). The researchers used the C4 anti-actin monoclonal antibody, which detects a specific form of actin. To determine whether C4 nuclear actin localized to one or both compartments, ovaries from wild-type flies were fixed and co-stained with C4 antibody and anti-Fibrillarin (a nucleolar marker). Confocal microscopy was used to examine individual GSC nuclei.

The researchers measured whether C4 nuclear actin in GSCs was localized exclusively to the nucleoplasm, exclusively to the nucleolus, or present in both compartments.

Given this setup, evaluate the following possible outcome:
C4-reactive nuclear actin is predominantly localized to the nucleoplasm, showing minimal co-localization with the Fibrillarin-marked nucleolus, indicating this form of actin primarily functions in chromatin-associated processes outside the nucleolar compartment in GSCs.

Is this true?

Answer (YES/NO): NO